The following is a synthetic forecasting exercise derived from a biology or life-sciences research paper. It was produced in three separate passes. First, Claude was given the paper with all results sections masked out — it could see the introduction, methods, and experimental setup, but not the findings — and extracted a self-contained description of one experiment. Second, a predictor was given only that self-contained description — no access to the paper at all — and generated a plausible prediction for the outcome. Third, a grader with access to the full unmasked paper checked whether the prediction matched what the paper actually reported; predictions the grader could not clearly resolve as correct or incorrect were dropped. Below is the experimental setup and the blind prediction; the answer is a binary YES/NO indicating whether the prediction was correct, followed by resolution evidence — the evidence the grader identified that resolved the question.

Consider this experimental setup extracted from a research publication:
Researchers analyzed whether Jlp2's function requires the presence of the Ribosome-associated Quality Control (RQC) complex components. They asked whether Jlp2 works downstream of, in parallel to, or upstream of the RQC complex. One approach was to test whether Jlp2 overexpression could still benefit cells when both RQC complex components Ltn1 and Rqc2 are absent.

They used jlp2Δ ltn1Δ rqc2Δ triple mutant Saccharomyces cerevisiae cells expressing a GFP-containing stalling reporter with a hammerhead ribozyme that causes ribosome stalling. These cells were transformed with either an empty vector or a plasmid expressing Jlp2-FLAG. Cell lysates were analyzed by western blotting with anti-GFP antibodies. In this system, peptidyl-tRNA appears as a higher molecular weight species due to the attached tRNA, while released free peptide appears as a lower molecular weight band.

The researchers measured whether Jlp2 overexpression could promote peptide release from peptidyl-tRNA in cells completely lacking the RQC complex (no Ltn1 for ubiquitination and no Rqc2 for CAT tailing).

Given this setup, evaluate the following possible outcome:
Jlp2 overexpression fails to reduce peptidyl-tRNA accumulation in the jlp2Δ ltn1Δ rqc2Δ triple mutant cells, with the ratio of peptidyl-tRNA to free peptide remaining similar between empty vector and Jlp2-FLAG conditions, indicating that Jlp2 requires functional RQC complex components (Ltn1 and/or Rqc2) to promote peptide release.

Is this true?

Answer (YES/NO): NO